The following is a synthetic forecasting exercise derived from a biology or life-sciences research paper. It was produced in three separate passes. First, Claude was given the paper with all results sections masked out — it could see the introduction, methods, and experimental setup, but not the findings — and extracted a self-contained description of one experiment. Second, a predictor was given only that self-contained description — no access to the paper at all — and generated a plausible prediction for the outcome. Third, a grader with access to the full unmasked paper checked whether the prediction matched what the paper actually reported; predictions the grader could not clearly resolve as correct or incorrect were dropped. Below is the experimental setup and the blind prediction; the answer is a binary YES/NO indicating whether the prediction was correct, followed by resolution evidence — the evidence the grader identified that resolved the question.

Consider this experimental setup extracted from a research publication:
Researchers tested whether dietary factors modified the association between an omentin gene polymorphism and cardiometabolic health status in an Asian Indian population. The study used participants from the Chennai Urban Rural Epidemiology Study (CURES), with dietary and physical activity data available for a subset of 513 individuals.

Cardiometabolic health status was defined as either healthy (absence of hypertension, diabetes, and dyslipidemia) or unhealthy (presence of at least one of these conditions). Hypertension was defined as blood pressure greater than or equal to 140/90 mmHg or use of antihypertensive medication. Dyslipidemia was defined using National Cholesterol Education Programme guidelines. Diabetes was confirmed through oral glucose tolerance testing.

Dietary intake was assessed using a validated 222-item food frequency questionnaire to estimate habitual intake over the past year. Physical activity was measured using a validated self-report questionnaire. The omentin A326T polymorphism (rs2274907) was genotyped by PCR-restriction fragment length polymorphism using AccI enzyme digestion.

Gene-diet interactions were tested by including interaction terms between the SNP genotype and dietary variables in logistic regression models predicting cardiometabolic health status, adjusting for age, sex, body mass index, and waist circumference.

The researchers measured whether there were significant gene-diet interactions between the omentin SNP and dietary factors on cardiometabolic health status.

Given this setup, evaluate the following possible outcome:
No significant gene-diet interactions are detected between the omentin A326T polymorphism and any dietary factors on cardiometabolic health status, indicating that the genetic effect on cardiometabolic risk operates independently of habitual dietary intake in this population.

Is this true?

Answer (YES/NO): YES